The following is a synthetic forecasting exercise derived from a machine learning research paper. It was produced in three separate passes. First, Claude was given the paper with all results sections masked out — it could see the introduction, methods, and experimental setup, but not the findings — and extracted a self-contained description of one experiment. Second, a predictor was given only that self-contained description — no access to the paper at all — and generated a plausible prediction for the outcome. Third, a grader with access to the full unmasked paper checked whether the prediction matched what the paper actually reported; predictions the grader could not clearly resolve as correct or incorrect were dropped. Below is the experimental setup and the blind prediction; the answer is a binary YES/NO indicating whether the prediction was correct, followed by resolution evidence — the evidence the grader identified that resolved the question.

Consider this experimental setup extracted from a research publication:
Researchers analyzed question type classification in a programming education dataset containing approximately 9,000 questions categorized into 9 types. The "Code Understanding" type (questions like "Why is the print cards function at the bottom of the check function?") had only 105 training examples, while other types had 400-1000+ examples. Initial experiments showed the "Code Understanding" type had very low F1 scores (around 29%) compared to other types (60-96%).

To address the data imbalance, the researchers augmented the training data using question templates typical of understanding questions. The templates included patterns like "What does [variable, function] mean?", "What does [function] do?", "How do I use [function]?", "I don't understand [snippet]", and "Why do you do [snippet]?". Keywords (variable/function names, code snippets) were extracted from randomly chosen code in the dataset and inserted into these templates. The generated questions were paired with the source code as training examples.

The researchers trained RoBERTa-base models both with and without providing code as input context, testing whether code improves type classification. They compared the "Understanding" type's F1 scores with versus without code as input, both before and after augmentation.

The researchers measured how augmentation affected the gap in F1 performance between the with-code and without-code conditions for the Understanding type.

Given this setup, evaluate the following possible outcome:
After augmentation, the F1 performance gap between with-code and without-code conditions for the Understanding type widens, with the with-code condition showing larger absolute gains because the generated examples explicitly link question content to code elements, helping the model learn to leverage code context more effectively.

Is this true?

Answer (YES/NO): NO